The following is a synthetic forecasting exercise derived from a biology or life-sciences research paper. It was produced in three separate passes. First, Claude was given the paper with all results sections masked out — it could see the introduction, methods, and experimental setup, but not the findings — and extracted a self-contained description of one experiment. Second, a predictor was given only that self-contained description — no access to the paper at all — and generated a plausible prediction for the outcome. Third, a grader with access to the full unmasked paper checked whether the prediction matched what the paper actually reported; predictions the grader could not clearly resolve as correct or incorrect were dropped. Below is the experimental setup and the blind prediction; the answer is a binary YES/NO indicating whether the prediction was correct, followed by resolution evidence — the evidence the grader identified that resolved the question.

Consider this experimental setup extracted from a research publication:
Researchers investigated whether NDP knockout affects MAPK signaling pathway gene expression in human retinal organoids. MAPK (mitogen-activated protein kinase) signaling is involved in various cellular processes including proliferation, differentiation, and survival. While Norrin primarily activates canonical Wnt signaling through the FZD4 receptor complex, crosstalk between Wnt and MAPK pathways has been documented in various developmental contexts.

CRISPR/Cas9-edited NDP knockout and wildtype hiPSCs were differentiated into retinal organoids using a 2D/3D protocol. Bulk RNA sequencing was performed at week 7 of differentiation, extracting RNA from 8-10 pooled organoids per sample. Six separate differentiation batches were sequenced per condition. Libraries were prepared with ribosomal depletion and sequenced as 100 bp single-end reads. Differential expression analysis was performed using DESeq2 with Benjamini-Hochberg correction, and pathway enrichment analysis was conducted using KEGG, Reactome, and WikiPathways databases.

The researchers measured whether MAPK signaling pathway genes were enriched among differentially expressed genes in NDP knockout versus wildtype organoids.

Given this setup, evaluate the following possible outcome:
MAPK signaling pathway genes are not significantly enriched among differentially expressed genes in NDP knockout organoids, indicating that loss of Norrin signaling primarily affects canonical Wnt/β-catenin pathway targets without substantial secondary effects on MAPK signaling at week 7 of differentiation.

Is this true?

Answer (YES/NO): NO